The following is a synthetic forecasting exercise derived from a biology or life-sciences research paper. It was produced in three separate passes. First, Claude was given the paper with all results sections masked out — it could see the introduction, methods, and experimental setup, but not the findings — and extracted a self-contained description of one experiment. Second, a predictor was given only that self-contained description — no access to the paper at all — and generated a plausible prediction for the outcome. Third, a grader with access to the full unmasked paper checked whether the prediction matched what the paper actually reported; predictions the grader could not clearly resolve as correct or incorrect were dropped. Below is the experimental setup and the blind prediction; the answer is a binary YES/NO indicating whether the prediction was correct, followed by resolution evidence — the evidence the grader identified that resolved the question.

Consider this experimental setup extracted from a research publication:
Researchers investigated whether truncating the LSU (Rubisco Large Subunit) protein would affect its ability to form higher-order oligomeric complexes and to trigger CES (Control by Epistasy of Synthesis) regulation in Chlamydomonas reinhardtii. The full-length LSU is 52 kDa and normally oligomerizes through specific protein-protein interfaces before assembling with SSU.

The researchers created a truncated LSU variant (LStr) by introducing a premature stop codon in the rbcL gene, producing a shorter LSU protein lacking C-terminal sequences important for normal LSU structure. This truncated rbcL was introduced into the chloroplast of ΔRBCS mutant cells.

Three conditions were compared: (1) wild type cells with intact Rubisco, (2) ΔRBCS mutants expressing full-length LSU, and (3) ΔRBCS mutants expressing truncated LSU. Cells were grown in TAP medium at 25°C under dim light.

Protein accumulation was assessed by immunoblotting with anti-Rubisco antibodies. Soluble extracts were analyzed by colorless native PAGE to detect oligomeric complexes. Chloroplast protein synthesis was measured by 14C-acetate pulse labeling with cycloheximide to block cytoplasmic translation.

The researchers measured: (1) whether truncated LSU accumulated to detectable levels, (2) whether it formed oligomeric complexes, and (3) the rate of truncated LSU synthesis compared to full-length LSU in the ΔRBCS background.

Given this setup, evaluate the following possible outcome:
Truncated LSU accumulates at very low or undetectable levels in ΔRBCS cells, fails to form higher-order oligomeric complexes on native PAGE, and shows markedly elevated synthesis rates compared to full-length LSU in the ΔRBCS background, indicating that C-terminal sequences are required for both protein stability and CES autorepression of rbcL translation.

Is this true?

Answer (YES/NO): YES